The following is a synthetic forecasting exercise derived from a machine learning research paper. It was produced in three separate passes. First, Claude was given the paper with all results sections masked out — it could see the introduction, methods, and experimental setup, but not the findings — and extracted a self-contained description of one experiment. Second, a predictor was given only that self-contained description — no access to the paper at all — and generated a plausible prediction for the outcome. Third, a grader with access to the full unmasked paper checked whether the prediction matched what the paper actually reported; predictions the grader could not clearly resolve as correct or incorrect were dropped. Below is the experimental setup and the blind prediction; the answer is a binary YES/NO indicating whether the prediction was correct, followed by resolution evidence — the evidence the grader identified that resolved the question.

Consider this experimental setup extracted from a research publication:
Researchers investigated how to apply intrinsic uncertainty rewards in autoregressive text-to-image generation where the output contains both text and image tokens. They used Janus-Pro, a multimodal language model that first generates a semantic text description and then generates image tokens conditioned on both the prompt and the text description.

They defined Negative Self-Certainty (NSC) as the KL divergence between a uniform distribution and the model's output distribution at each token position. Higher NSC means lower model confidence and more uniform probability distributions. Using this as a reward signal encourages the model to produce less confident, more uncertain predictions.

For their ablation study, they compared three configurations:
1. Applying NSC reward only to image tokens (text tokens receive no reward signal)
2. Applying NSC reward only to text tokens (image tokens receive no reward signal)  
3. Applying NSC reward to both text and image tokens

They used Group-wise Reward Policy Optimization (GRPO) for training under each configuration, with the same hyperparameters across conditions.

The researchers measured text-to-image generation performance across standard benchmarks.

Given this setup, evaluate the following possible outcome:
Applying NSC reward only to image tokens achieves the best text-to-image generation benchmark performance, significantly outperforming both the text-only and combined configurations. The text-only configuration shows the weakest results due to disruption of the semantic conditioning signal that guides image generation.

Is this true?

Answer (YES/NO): NO